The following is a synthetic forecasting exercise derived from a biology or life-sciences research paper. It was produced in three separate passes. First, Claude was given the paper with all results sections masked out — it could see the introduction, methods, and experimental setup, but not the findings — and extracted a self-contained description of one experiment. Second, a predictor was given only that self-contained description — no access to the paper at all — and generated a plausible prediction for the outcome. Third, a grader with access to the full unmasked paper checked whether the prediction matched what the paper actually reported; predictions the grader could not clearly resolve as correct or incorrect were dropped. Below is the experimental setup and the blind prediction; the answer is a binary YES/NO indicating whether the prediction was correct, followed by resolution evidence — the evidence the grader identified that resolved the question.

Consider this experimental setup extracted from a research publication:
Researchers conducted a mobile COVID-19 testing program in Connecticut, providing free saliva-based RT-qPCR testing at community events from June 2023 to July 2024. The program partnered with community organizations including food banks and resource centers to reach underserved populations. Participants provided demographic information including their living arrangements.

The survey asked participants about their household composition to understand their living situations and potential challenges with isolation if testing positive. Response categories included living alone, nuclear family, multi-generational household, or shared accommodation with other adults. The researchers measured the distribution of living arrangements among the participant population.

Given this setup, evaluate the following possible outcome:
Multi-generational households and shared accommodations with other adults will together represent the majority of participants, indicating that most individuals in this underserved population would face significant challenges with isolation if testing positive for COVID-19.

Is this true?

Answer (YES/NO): NO